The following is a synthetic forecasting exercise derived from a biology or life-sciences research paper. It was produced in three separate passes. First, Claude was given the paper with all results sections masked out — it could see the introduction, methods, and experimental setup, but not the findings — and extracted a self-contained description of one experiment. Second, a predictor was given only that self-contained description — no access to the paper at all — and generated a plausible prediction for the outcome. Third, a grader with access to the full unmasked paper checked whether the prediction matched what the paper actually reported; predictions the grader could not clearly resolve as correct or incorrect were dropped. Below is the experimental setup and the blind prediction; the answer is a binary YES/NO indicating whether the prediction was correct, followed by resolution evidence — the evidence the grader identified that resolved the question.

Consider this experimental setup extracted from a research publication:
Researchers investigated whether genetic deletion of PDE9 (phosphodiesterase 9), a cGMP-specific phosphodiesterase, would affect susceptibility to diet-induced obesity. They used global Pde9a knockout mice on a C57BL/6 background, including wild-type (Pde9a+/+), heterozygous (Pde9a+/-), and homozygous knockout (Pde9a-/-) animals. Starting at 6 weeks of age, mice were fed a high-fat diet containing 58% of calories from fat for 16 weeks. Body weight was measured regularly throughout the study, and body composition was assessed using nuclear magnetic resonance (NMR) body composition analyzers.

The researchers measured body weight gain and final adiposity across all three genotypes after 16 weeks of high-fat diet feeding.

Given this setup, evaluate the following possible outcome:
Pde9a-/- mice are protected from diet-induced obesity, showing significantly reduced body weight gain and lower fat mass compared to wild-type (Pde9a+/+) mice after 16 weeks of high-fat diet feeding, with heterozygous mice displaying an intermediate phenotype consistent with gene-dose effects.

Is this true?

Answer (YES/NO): YES